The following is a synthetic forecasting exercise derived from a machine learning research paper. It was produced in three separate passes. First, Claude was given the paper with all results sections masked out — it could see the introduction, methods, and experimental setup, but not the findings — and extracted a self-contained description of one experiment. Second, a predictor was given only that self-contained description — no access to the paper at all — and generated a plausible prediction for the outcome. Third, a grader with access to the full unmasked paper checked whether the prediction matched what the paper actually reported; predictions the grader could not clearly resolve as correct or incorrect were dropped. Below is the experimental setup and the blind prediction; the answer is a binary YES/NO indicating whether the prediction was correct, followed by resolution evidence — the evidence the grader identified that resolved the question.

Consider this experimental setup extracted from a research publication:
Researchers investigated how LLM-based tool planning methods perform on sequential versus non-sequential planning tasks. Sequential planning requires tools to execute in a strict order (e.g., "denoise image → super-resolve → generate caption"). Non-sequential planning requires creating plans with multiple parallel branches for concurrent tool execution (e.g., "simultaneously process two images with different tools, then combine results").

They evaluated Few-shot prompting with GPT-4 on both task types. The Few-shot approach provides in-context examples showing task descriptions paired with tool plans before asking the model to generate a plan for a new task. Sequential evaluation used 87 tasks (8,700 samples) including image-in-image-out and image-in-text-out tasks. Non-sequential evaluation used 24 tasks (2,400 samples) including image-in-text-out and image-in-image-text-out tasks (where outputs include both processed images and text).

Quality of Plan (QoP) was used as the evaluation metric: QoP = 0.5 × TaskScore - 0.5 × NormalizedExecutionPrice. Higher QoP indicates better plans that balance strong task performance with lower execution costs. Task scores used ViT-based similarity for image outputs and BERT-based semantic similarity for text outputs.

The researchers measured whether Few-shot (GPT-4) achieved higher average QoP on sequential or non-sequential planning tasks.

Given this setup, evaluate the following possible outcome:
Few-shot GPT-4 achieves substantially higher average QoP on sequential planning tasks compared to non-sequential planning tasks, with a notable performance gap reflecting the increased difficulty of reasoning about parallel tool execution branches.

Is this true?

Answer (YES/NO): YES